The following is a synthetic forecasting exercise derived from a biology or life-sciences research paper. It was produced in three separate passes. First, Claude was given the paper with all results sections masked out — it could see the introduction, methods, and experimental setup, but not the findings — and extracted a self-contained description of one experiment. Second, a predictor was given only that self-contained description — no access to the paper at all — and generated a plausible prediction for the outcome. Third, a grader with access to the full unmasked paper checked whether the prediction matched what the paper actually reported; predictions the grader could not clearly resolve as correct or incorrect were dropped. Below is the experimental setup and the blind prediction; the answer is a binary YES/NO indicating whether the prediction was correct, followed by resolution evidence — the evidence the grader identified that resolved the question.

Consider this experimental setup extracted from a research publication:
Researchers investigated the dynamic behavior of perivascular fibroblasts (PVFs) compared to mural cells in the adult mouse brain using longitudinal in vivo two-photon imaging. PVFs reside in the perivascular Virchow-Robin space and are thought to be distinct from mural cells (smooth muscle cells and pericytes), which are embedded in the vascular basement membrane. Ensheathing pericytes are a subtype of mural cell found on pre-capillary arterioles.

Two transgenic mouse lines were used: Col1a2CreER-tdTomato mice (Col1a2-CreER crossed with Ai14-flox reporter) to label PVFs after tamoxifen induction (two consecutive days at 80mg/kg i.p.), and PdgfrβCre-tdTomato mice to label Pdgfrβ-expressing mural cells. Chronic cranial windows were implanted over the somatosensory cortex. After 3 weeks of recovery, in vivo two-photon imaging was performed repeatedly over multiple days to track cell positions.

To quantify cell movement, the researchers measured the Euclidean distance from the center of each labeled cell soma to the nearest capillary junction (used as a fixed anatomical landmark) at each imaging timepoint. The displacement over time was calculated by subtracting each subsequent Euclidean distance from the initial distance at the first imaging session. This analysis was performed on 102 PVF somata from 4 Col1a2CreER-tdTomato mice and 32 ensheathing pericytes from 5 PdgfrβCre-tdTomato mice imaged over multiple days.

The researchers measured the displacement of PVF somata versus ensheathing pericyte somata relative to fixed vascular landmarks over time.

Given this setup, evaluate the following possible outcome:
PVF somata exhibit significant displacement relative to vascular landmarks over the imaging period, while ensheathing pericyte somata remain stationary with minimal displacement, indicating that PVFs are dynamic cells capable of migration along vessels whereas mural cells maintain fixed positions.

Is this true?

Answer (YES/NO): YES